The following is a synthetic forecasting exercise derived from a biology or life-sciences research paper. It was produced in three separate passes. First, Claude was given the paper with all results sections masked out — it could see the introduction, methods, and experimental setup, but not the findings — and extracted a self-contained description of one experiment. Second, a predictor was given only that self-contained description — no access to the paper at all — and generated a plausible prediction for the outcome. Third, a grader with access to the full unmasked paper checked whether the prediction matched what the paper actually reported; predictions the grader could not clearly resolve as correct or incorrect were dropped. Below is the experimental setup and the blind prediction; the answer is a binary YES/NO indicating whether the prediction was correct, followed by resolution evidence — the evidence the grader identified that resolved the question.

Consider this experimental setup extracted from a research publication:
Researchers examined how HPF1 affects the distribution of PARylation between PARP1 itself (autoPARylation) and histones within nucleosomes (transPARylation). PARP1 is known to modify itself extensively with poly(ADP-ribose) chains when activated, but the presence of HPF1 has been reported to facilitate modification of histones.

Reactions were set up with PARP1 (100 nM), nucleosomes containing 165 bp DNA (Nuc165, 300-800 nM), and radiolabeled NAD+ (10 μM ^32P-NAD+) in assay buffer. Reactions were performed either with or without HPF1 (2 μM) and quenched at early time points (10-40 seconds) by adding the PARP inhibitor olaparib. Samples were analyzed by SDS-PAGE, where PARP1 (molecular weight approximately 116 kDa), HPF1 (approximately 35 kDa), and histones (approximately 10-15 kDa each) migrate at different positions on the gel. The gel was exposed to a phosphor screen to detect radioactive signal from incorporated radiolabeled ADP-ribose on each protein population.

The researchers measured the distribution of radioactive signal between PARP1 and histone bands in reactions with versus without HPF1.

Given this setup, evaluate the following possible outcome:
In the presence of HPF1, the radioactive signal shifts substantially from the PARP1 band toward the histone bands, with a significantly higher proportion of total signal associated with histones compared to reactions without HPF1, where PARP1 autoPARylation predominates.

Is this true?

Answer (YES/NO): YES